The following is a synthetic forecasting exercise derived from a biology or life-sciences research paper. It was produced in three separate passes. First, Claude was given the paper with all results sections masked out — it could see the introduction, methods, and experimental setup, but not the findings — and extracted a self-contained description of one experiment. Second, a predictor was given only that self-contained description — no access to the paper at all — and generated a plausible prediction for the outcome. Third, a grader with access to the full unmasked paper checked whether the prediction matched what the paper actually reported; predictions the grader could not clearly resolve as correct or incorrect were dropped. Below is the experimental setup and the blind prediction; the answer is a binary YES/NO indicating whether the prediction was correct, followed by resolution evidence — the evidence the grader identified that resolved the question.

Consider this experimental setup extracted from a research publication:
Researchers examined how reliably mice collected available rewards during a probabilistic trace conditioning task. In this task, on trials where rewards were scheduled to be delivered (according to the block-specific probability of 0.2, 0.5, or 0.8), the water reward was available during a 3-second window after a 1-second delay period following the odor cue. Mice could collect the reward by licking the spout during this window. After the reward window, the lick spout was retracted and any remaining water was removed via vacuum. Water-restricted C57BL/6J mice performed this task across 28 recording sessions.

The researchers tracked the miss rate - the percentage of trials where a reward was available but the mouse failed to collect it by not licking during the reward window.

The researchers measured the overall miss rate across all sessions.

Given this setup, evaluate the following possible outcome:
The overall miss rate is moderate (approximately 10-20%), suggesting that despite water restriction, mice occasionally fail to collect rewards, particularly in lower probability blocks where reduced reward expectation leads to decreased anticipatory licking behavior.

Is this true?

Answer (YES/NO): NO